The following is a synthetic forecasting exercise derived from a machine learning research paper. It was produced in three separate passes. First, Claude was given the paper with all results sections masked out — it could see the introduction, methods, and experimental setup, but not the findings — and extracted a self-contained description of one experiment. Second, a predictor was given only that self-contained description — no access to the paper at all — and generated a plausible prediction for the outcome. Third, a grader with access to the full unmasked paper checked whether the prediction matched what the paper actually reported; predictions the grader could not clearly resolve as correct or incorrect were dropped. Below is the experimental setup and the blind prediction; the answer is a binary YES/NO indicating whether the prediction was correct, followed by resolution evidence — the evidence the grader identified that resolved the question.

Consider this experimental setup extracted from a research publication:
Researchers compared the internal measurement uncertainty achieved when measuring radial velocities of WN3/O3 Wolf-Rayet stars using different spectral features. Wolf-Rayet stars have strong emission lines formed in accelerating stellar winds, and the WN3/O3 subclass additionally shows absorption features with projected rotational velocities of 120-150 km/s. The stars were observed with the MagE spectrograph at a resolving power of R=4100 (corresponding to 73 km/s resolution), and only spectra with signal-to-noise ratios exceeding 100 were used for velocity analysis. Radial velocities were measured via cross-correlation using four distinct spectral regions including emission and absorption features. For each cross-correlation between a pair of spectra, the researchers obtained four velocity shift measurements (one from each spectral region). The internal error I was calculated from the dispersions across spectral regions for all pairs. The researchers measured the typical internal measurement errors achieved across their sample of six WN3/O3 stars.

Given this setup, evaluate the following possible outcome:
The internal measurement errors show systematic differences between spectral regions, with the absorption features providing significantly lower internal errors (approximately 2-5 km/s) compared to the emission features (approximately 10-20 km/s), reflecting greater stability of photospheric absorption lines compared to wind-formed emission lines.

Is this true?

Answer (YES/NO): NO